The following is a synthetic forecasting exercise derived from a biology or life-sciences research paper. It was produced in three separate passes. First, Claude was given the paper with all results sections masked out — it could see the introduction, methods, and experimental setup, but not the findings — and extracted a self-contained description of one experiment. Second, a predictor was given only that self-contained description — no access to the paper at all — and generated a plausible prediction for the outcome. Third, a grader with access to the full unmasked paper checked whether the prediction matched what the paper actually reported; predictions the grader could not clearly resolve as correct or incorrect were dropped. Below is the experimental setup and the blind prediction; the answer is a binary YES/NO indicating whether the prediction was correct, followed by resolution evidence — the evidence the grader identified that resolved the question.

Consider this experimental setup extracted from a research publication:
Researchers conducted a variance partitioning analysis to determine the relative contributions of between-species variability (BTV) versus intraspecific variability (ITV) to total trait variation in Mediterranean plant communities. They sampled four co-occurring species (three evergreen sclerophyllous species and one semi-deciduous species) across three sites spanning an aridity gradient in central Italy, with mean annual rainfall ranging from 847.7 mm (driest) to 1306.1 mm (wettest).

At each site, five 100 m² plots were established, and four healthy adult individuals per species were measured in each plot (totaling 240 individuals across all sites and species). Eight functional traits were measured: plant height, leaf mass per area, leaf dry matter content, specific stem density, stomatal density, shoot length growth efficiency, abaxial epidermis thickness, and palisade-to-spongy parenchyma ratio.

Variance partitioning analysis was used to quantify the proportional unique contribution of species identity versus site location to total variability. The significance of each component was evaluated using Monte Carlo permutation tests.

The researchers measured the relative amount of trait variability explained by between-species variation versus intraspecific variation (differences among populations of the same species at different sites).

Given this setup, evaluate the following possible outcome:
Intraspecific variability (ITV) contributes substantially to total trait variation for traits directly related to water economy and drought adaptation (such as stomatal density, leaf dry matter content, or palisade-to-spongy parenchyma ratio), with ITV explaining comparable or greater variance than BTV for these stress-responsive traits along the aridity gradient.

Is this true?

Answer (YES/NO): NO